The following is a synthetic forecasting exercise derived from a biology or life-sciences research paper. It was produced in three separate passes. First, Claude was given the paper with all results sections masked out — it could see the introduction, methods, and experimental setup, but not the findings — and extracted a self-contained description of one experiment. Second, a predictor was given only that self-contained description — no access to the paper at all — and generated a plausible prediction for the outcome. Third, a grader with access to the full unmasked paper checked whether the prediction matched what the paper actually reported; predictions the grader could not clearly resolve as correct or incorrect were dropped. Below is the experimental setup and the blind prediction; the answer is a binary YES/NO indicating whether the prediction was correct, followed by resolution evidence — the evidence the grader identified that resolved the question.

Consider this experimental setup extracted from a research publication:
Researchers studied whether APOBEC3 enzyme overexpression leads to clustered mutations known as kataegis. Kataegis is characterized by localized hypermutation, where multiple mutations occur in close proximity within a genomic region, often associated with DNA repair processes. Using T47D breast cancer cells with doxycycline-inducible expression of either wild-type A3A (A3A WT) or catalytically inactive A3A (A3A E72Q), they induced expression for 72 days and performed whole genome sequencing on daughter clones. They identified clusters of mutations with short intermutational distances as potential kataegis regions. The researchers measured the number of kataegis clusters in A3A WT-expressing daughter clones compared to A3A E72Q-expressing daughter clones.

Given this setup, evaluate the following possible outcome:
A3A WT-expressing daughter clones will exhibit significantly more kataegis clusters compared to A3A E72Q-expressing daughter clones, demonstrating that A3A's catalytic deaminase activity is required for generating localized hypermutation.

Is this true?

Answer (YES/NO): YES